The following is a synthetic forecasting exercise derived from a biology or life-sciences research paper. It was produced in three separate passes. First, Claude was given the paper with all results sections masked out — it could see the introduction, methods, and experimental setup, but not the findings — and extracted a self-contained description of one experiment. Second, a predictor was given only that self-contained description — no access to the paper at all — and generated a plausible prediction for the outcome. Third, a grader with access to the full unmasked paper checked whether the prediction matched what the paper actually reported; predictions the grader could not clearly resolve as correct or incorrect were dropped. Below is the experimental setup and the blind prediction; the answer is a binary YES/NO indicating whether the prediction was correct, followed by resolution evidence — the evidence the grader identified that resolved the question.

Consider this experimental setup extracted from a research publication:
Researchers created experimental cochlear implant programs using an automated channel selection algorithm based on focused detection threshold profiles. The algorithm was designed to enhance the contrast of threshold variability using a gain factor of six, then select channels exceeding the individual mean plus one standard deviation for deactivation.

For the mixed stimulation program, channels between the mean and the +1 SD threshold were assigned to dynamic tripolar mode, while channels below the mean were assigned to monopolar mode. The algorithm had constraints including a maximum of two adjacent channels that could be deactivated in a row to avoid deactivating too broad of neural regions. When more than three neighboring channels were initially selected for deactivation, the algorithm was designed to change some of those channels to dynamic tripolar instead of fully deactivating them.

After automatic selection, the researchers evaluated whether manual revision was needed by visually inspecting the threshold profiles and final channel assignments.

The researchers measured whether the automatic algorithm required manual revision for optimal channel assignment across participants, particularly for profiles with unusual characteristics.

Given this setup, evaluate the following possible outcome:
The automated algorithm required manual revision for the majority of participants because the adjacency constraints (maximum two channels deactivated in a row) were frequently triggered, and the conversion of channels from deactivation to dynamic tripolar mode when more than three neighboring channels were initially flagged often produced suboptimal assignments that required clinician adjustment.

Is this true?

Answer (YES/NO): NO